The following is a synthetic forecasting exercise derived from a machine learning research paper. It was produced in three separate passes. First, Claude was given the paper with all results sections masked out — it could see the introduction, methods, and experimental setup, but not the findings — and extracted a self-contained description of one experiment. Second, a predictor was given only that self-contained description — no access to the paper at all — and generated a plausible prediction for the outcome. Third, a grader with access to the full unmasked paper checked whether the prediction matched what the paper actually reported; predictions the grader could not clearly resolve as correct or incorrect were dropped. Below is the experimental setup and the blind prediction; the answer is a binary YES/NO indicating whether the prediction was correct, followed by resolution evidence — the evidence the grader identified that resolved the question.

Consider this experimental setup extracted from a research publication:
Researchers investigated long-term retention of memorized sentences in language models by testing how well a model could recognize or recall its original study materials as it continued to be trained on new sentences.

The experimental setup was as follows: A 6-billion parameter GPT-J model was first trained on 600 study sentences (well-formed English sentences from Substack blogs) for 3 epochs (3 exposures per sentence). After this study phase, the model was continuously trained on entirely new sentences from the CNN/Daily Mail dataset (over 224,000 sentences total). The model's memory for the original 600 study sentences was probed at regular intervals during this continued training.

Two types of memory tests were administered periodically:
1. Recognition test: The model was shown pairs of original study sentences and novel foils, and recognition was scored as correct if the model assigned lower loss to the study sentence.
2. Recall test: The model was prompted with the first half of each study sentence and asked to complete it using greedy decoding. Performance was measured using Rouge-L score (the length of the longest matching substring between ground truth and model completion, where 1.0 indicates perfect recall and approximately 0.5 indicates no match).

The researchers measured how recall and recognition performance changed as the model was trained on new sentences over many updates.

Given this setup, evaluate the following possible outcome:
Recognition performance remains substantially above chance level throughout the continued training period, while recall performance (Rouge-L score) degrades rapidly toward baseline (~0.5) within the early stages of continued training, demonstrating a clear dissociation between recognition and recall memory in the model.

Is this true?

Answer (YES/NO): YES